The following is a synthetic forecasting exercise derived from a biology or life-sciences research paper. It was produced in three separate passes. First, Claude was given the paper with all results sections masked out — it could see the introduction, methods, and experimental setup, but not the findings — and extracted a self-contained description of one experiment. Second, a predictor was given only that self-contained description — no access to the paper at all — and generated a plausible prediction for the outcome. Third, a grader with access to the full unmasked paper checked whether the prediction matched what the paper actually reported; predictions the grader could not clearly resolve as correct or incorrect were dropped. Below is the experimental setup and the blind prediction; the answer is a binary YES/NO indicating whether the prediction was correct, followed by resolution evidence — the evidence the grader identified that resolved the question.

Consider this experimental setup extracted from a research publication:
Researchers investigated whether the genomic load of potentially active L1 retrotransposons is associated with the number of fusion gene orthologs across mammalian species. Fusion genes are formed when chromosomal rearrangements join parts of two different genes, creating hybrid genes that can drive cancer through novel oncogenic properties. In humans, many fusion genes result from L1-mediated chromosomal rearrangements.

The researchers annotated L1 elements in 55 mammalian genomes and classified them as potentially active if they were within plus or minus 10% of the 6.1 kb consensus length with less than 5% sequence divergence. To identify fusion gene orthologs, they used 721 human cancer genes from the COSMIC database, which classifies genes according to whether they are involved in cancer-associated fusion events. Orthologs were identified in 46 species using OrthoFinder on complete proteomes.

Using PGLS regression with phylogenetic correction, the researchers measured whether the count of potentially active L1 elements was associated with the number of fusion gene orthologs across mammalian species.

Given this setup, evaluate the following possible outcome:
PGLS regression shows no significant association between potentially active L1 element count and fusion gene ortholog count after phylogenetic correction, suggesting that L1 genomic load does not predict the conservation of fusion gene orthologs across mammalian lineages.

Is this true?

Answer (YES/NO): NO